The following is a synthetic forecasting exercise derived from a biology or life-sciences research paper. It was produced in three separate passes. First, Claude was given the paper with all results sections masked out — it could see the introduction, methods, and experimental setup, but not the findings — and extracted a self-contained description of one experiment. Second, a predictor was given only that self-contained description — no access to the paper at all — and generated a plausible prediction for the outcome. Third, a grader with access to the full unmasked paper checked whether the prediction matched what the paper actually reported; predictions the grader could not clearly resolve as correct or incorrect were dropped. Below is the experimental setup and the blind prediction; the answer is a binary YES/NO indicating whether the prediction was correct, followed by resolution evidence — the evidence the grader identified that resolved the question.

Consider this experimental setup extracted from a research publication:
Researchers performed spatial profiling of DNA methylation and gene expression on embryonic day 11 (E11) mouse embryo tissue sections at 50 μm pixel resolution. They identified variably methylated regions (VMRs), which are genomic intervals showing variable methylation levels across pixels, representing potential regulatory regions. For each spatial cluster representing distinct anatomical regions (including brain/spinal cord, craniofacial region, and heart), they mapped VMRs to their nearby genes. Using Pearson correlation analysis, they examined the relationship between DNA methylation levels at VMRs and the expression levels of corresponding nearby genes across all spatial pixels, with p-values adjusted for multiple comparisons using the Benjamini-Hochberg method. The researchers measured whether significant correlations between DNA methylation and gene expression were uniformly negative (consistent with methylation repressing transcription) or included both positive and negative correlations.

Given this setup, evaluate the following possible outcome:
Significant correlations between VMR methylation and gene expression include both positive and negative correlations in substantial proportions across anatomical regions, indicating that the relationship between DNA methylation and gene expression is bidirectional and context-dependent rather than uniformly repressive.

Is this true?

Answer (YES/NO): YES